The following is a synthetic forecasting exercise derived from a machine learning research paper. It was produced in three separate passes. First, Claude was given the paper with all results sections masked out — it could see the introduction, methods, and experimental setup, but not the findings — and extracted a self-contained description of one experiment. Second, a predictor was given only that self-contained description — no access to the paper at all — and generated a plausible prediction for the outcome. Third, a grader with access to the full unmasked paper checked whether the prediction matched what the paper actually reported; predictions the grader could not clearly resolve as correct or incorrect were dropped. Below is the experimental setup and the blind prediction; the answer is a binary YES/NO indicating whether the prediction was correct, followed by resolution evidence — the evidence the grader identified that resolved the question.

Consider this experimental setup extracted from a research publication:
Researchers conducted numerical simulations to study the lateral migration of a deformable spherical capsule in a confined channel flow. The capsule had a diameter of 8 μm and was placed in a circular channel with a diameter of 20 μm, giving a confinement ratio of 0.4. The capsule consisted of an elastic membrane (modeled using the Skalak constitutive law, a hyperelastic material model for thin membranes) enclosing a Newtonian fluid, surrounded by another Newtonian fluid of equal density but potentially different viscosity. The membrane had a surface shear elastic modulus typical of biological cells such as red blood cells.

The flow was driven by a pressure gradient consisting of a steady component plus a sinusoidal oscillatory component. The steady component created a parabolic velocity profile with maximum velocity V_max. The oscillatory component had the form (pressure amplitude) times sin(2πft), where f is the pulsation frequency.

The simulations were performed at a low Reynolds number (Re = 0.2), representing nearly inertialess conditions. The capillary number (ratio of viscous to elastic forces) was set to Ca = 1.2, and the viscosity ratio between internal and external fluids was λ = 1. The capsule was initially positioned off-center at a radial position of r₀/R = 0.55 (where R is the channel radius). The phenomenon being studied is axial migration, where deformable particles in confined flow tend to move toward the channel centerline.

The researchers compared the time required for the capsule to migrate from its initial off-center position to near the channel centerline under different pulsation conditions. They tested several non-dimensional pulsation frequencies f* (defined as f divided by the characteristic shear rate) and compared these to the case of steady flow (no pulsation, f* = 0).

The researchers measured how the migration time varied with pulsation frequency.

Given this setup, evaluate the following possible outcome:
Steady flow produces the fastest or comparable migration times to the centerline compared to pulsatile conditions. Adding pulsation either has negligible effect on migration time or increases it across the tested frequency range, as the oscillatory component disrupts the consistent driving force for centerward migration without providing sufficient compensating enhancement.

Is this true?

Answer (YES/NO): NO